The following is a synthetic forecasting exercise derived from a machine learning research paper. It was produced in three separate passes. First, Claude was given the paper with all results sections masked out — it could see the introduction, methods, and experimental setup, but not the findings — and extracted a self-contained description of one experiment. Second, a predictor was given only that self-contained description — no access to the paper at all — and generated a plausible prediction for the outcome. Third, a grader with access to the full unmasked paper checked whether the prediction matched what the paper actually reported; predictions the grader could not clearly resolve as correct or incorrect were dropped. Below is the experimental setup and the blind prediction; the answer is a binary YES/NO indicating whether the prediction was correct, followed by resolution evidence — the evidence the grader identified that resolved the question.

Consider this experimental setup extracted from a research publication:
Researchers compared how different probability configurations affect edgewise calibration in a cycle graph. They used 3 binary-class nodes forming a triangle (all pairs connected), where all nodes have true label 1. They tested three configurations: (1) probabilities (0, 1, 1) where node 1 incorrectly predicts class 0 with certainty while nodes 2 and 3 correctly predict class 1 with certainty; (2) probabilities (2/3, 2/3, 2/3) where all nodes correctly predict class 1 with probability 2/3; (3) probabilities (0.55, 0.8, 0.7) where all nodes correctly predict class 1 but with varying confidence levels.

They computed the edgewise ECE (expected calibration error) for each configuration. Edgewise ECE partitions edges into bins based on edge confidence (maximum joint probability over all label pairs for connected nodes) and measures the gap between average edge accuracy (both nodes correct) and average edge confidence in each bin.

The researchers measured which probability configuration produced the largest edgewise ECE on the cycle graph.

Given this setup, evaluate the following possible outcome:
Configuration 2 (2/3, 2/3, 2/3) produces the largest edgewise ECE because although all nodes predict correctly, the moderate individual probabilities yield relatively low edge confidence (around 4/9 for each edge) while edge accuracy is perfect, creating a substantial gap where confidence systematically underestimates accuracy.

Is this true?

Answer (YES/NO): NO